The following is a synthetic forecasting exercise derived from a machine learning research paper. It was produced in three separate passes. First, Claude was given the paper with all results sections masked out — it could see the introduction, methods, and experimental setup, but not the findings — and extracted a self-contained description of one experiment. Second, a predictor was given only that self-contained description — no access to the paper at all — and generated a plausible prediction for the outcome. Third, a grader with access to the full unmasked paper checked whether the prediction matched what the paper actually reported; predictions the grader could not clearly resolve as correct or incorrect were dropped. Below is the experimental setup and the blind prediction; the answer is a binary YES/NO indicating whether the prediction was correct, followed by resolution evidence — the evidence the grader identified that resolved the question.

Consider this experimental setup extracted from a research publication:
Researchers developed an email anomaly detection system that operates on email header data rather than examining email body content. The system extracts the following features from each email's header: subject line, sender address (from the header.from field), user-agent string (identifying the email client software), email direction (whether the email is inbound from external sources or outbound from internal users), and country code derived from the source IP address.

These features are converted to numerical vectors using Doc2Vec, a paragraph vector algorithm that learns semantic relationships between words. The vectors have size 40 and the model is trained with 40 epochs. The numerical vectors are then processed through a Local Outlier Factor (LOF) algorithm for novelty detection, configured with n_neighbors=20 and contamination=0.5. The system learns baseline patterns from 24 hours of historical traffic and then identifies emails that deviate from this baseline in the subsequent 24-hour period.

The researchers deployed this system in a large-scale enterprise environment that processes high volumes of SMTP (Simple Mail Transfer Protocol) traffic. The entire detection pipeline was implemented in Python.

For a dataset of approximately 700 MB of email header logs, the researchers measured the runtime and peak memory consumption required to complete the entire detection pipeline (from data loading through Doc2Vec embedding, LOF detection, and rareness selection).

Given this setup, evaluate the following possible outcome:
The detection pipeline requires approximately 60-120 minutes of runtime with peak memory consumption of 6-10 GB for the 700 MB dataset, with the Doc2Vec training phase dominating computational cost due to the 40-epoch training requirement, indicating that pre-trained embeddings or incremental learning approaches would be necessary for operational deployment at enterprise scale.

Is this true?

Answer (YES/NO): NO